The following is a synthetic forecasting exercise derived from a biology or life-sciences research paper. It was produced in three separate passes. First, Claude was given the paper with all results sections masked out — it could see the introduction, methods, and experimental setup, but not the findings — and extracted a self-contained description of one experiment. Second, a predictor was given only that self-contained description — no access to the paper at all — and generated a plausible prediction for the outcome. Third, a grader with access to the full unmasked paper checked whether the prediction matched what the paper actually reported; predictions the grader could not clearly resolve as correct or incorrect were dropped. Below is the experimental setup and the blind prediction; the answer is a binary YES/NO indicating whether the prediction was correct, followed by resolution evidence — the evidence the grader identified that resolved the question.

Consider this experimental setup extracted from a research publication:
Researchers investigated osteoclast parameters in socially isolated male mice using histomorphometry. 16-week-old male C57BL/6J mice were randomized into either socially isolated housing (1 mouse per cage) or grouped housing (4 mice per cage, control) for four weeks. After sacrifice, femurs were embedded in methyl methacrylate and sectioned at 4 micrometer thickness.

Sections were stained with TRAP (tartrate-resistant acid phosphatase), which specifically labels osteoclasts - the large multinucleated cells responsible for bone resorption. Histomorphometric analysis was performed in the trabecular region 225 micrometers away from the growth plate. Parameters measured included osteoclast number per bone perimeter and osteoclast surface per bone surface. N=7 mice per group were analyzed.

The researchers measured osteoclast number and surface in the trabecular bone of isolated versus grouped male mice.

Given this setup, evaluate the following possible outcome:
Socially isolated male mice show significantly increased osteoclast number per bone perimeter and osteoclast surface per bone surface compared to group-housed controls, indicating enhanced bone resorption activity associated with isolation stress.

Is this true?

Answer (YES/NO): NO